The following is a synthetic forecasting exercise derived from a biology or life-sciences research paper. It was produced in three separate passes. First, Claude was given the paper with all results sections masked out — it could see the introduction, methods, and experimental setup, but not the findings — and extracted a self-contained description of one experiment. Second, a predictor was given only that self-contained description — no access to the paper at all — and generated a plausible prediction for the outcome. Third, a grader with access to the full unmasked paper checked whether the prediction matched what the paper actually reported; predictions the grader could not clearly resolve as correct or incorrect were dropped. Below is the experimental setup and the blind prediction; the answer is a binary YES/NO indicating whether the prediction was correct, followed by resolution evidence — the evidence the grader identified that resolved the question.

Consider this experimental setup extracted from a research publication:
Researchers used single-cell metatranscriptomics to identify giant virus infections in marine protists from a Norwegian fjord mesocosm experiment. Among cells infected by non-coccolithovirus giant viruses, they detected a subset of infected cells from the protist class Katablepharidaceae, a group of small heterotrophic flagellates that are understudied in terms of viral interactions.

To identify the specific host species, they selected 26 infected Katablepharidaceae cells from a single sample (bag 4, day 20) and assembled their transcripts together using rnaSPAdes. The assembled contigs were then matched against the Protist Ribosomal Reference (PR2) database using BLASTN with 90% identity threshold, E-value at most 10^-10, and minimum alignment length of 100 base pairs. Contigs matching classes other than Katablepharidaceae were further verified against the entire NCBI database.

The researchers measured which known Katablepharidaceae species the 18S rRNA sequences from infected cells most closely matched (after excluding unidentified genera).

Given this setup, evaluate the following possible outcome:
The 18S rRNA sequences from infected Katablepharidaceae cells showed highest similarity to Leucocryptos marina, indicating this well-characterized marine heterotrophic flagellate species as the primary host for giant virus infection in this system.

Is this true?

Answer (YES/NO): YES